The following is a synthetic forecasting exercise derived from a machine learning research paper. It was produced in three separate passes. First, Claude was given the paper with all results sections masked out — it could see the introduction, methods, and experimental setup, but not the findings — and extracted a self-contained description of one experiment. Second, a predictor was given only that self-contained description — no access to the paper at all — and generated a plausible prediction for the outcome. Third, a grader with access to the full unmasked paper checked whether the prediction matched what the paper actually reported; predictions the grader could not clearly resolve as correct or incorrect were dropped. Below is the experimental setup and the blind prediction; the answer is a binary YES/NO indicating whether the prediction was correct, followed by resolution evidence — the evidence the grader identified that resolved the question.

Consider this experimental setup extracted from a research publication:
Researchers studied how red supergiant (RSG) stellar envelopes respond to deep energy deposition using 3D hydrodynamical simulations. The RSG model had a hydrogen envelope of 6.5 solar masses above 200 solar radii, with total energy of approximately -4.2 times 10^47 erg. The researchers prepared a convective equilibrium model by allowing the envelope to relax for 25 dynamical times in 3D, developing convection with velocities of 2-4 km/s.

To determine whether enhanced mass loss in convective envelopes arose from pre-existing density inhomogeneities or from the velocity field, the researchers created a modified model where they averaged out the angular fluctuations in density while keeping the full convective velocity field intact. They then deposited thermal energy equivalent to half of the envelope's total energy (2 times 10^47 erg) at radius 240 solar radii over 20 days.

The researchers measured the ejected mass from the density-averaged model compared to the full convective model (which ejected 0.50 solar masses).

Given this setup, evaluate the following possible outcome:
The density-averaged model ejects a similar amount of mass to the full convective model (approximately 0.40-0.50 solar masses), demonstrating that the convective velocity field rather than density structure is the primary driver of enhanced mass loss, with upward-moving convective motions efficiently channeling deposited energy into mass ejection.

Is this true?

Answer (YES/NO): YES